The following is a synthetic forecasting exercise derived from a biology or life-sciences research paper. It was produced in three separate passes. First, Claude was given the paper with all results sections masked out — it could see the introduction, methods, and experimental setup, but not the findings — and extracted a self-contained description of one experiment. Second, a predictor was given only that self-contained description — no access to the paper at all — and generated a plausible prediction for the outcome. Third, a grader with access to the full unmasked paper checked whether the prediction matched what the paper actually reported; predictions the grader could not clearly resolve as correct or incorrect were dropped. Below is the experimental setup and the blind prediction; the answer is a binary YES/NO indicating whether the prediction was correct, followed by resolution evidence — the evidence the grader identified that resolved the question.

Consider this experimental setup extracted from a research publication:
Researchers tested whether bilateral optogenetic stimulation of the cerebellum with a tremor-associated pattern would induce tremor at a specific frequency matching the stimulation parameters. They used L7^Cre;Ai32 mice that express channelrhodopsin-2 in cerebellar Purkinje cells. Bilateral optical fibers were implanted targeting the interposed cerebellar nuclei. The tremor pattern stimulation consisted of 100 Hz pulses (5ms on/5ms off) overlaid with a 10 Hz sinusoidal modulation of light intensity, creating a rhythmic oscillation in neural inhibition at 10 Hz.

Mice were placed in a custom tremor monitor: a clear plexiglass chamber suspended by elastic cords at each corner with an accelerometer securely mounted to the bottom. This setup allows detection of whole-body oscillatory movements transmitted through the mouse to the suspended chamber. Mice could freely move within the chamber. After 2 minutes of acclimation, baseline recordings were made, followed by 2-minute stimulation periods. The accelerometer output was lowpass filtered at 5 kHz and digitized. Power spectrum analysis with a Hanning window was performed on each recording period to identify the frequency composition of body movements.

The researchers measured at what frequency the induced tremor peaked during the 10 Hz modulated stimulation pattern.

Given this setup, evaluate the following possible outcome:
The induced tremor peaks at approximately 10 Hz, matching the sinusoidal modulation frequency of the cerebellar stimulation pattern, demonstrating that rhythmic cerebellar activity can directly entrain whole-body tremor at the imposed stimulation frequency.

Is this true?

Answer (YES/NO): YES